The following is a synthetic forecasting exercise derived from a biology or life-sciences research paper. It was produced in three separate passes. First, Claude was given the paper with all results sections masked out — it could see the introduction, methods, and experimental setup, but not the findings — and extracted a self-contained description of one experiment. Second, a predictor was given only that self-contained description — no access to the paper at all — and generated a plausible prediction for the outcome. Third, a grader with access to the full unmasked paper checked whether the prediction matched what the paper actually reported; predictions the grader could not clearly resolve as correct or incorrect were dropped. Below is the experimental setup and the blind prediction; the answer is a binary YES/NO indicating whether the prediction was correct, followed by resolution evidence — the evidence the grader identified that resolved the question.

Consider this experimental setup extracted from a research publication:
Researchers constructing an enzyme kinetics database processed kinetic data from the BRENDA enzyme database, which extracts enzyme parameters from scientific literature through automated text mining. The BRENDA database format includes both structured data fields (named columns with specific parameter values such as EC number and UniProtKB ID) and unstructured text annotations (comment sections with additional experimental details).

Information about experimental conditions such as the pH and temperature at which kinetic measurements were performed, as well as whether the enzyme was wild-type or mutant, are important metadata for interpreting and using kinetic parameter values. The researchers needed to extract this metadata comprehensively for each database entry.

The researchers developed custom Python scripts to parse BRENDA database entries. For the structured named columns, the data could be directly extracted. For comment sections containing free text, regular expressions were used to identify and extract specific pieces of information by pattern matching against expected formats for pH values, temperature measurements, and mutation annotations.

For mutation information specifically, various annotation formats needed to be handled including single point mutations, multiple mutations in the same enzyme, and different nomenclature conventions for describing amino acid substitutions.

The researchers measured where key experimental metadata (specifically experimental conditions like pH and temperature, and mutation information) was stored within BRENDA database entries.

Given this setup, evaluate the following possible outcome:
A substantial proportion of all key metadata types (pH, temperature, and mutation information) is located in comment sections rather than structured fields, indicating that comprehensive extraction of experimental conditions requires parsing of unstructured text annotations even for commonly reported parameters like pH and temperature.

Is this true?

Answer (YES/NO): NO